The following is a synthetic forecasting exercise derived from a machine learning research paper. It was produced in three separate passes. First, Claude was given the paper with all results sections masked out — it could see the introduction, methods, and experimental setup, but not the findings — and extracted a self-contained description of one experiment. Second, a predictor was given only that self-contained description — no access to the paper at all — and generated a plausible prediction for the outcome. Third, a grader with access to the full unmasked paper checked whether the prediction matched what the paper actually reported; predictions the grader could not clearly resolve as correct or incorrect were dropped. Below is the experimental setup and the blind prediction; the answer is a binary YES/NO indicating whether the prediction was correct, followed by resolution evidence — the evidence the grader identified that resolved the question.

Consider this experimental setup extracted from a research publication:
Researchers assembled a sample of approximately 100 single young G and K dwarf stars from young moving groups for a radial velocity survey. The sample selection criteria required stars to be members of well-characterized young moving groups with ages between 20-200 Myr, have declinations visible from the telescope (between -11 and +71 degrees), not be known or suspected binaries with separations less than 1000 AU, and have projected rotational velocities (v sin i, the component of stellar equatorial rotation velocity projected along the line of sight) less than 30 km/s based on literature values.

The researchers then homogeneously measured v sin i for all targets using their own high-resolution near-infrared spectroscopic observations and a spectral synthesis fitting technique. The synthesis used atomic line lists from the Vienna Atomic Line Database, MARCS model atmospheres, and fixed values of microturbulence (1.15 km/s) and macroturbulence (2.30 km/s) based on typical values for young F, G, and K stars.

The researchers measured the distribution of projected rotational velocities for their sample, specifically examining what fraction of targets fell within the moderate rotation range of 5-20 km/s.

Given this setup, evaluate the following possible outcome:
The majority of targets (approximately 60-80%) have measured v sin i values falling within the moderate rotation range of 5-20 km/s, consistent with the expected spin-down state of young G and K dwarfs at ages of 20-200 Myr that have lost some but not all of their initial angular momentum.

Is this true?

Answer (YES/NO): YES